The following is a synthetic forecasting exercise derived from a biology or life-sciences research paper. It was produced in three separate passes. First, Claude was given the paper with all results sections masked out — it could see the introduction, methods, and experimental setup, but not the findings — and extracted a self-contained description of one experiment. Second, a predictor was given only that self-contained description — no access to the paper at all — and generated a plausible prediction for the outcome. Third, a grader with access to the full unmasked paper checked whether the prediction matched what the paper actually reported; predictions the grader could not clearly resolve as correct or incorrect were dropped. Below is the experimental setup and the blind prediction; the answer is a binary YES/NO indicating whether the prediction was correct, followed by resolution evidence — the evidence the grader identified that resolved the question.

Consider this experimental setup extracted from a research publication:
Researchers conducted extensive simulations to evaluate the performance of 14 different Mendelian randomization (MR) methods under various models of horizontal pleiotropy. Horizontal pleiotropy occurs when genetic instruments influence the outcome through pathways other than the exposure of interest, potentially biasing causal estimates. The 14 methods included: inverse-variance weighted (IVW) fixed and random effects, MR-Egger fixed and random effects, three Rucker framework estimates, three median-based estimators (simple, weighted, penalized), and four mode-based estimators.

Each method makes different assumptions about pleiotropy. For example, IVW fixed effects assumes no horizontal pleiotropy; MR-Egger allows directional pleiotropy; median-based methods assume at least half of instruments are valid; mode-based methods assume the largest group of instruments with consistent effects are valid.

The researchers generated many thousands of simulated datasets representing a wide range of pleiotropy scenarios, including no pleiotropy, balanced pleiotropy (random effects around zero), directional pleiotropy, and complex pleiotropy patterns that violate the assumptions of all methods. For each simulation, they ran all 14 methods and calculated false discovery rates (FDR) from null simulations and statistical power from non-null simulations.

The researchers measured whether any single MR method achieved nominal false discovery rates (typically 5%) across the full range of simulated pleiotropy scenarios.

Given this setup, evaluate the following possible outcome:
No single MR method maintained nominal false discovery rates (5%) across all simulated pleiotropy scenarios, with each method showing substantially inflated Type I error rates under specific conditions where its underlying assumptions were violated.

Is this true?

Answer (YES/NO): YES